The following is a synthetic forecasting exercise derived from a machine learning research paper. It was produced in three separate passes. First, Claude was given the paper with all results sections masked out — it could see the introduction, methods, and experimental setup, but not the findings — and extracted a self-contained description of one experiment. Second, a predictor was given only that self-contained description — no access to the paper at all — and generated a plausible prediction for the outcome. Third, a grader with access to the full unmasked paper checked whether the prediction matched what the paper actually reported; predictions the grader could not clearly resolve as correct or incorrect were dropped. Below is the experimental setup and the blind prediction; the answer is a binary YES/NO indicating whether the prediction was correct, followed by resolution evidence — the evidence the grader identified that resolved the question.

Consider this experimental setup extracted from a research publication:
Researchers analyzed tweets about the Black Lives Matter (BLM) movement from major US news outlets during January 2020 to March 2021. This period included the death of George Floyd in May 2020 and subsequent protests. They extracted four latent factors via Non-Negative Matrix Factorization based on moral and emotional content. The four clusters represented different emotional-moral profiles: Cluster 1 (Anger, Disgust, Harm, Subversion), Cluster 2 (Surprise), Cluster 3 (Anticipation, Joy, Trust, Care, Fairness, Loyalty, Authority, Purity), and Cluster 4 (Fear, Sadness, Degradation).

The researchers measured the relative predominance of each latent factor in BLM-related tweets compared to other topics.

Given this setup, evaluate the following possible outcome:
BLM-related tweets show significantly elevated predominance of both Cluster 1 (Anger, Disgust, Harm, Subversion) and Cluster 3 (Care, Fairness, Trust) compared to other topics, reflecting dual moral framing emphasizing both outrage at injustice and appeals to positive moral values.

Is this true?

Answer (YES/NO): NO